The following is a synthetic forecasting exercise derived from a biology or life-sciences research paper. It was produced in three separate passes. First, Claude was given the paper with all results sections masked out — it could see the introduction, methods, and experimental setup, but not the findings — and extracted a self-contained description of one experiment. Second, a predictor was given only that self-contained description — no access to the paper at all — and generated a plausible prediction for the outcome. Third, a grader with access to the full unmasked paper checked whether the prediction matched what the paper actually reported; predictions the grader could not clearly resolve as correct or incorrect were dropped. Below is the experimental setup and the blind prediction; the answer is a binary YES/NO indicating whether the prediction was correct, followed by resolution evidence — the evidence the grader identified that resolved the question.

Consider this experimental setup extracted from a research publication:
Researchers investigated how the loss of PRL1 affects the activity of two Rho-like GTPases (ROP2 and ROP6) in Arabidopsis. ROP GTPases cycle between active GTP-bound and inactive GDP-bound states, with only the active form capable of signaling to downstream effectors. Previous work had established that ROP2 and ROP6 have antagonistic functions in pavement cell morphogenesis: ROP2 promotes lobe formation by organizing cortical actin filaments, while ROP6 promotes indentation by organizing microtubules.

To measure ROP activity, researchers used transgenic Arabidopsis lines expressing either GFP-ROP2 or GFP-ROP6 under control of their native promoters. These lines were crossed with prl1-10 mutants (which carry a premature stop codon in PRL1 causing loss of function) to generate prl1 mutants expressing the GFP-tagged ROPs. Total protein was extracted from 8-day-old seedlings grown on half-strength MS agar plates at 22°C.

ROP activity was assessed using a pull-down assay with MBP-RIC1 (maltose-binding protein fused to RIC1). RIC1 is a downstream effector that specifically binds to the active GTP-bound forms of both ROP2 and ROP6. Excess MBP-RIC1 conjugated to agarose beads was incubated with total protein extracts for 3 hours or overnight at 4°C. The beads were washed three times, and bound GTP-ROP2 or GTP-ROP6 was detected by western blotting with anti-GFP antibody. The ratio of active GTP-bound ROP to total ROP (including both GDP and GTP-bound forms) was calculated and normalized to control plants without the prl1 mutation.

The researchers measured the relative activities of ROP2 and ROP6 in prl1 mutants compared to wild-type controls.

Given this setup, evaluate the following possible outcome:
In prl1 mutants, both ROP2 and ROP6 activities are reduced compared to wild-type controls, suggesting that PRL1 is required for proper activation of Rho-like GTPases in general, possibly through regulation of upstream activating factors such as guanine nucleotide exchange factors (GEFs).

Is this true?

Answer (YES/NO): NO